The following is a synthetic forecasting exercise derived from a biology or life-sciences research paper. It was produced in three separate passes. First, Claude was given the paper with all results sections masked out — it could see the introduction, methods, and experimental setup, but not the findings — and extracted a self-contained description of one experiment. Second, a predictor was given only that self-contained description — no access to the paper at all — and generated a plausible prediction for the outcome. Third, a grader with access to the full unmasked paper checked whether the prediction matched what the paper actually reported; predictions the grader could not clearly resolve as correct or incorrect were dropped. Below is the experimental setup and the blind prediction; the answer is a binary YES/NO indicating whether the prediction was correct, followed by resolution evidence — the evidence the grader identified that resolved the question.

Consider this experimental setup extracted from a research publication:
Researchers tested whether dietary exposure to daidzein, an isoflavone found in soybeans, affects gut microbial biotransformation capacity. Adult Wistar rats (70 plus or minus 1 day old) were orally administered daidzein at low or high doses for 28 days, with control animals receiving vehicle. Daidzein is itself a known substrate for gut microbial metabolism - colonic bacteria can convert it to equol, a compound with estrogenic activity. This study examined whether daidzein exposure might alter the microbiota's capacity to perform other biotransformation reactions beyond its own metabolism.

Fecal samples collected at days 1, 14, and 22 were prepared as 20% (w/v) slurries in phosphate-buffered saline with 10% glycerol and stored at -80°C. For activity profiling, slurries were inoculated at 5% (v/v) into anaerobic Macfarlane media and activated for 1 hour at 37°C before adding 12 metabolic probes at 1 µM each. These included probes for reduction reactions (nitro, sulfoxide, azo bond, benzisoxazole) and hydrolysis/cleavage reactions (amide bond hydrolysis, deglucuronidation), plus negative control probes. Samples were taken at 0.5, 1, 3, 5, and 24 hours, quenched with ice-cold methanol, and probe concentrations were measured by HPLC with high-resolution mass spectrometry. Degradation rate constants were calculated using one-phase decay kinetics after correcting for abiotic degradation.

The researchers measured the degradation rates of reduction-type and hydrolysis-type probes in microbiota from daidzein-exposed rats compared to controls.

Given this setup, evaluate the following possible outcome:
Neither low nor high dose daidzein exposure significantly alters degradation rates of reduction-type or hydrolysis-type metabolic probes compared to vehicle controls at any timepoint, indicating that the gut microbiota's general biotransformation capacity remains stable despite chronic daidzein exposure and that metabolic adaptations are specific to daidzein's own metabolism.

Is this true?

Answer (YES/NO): YES